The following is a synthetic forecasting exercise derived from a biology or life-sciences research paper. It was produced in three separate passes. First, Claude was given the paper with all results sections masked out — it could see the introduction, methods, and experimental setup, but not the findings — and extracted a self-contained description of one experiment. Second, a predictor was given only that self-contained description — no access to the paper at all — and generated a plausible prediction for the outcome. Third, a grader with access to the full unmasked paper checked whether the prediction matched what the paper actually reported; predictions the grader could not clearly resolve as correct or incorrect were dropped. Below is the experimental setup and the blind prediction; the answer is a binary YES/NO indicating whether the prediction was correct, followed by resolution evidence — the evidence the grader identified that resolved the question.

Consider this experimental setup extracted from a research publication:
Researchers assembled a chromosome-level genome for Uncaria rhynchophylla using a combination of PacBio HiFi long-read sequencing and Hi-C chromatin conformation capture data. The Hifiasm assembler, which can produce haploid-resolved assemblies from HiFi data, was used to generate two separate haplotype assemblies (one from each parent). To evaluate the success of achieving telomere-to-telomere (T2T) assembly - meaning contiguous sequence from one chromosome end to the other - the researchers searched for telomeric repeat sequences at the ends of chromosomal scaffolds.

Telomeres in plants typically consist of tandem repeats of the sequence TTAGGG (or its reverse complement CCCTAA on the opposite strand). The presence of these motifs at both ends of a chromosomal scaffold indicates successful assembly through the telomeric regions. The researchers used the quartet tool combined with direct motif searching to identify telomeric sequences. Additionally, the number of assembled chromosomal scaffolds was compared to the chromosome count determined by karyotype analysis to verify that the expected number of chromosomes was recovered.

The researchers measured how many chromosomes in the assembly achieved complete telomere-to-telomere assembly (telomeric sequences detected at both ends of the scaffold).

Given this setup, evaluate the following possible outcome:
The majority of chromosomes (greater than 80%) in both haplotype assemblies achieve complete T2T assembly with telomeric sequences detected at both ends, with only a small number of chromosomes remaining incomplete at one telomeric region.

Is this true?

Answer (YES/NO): YES